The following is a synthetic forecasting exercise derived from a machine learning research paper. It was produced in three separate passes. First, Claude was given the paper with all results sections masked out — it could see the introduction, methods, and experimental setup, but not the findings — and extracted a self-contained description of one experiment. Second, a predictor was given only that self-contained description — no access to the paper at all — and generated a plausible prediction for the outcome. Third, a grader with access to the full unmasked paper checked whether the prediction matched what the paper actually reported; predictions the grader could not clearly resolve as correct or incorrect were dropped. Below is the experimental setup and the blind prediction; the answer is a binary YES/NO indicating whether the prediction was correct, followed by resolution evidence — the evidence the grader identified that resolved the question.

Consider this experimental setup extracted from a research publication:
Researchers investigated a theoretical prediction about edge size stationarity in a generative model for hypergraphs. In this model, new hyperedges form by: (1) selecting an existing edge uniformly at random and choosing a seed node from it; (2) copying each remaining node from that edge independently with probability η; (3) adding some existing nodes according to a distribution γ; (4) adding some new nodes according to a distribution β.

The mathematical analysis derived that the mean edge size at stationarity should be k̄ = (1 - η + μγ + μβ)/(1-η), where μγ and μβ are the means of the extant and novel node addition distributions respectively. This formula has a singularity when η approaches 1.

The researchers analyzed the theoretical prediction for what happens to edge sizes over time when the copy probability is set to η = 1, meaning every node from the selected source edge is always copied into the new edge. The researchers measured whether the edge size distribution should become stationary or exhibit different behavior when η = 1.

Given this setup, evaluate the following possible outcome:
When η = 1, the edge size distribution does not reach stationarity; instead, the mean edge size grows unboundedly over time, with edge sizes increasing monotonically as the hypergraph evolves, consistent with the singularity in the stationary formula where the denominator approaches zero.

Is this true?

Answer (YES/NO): YES